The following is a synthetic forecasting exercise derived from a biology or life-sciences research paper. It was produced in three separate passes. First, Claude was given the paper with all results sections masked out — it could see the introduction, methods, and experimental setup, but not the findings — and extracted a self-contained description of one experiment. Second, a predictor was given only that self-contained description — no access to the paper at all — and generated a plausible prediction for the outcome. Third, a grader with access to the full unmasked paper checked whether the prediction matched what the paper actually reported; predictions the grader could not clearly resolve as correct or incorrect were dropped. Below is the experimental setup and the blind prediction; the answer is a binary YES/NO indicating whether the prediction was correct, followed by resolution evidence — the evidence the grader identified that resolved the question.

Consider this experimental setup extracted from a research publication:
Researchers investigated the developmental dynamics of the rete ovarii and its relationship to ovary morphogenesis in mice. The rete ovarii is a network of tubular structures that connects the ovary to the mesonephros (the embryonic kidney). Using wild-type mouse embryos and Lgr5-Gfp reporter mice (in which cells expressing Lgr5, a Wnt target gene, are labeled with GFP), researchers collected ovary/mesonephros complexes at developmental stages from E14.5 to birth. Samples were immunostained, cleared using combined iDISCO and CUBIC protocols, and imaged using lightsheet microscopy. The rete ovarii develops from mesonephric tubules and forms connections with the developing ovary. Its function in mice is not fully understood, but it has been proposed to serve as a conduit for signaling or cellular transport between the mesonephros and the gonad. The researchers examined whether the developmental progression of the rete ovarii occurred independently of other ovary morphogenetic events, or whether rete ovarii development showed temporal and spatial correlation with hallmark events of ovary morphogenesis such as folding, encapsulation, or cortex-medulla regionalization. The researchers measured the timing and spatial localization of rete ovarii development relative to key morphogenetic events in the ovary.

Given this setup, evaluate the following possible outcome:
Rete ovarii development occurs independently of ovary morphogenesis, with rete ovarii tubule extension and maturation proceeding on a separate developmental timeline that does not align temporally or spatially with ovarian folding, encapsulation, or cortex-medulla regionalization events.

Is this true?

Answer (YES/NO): NO